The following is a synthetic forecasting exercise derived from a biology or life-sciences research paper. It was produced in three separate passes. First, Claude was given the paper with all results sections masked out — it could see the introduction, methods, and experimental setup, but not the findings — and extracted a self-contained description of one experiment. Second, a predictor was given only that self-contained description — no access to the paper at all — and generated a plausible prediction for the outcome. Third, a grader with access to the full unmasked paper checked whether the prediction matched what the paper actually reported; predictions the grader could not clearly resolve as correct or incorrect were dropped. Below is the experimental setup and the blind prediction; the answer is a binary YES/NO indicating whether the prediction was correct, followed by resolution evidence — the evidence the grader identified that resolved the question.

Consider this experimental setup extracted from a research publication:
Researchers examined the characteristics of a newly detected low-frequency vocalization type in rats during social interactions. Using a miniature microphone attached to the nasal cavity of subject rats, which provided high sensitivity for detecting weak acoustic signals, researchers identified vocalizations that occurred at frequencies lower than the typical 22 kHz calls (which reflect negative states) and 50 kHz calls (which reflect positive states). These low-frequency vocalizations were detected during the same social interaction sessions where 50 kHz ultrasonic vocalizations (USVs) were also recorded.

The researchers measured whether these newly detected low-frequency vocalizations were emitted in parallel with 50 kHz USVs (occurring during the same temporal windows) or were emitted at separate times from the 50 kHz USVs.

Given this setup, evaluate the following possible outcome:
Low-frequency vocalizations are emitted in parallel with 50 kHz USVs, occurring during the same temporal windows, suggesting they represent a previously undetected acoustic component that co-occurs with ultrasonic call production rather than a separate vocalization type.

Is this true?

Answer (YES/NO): NO